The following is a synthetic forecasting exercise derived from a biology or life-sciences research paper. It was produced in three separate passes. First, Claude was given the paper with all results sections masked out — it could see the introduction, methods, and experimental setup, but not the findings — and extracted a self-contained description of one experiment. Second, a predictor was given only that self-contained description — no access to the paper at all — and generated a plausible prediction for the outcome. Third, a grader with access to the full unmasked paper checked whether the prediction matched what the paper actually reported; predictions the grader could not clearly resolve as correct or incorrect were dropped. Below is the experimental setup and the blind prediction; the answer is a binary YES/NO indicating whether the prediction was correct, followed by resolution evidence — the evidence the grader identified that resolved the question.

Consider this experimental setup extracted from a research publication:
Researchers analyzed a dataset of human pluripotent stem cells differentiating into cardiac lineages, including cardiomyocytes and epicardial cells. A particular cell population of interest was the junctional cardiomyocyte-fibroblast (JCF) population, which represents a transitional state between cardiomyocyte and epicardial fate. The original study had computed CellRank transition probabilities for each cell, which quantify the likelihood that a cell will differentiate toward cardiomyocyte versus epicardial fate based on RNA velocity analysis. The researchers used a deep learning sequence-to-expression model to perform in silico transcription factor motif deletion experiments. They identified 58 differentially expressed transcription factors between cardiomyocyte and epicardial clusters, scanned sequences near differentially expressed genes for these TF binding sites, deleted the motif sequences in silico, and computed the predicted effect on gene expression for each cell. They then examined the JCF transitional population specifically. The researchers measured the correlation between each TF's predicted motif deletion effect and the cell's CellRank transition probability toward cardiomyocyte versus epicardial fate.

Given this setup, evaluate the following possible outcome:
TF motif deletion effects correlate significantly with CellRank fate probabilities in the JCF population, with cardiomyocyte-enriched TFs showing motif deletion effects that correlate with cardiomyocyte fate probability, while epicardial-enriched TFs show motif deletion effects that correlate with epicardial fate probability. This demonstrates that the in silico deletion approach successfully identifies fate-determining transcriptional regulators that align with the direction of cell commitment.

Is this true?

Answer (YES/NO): YES